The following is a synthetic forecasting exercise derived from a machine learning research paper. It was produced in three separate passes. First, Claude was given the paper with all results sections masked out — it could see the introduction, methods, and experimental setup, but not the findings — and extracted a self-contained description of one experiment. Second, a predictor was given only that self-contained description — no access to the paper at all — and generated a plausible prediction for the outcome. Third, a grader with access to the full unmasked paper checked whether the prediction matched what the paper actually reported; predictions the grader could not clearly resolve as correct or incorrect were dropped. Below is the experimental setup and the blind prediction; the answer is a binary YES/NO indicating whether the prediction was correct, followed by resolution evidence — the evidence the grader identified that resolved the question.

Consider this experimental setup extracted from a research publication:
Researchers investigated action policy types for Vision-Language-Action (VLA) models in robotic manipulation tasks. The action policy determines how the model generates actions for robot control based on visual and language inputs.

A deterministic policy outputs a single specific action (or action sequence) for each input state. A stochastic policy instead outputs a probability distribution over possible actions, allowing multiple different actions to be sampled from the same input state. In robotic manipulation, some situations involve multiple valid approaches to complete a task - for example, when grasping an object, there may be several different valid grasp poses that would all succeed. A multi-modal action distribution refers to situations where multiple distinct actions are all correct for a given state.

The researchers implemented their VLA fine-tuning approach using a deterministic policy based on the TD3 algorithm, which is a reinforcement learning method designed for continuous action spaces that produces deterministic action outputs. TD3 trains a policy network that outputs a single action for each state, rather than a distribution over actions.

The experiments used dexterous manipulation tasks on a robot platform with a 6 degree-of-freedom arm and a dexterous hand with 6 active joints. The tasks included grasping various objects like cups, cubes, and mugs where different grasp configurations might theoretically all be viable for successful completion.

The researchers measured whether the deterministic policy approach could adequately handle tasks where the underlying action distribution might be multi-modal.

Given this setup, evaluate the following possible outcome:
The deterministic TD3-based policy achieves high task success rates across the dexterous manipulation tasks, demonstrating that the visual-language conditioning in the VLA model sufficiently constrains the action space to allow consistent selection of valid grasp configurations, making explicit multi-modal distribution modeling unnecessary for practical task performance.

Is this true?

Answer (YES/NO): NO